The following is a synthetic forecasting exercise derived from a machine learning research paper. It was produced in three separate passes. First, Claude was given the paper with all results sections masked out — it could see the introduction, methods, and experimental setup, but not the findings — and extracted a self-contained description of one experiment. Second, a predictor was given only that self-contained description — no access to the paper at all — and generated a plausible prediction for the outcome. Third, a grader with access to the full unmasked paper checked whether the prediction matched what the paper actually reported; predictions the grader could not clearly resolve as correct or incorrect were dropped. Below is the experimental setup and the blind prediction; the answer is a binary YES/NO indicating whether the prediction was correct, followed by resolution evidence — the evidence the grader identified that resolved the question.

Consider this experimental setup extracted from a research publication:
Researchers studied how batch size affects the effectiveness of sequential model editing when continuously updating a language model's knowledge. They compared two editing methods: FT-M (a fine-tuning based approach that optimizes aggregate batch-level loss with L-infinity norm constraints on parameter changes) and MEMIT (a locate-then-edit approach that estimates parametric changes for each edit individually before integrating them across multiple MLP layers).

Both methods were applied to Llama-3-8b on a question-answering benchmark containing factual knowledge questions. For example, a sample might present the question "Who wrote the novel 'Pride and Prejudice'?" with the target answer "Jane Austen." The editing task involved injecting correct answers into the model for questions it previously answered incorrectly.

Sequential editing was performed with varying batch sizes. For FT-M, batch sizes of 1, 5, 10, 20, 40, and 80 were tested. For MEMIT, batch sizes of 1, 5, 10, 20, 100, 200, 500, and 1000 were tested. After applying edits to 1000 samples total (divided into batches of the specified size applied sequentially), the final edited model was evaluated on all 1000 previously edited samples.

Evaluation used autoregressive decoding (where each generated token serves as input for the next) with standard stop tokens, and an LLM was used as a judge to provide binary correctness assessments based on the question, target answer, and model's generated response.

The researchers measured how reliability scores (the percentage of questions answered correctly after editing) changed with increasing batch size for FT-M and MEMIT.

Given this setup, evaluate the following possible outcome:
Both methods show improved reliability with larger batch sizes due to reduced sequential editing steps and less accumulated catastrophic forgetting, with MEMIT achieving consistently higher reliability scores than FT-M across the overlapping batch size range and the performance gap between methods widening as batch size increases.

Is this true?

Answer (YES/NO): NO